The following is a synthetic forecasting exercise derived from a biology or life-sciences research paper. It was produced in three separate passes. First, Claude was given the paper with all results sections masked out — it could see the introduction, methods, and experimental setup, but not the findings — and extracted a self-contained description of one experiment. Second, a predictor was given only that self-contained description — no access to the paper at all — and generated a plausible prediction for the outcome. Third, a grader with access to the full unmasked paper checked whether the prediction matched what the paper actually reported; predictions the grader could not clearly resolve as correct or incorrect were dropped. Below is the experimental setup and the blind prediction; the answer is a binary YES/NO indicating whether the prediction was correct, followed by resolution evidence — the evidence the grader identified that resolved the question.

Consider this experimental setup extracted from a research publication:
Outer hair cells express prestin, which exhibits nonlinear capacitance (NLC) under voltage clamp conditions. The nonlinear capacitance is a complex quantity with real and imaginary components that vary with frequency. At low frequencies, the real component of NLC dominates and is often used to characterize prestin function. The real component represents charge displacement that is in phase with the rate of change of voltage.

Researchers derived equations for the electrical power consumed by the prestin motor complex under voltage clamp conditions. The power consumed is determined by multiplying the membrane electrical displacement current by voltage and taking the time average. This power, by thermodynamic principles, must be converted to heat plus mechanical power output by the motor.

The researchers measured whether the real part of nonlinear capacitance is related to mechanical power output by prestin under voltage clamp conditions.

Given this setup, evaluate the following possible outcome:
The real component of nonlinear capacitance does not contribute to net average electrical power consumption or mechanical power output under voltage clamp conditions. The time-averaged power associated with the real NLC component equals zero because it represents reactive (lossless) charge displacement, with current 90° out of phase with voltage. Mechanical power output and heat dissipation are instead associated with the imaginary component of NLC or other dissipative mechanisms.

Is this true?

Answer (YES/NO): YES